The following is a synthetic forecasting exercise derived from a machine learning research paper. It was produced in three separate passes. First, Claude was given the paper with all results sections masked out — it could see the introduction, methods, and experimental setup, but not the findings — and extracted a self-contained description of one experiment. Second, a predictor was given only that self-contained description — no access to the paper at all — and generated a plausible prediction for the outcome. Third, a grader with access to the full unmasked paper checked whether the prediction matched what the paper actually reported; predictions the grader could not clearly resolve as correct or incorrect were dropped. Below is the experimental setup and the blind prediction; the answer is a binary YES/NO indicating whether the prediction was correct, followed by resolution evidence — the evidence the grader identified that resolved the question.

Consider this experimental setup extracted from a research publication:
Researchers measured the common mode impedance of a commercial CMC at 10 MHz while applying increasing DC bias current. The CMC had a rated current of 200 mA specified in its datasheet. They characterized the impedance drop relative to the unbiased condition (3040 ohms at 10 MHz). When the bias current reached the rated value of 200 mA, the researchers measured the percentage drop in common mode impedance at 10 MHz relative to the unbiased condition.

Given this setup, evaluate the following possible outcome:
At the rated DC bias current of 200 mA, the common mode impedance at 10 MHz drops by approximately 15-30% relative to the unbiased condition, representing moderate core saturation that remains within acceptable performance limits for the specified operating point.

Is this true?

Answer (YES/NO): NO